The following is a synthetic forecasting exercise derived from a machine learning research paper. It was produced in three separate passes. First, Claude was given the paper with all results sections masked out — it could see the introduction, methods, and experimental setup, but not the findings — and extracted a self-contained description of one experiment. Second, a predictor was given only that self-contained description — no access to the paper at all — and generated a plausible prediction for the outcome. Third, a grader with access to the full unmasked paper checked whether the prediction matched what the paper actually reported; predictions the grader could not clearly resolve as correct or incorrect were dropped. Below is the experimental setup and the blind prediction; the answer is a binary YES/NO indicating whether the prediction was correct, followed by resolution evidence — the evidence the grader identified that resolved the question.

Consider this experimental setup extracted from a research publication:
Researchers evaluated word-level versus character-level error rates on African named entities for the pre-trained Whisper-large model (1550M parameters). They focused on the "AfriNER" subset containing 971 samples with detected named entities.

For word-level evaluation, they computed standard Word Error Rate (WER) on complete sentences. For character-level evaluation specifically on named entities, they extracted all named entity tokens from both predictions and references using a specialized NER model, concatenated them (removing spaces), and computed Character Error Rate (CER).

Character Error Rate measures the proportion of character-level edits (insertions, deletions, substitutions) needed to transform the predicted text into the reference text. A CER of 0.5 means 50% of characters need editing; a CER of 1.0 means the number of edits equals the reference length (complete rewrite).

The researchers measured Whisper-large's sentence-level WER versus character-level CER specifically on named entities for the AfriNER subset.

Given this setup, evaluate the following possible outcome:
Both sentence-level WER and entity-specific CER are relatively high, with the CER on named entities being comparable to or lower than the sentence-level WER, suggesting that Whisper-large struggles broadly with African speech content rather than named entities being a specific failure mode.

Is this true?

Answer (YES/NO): NO